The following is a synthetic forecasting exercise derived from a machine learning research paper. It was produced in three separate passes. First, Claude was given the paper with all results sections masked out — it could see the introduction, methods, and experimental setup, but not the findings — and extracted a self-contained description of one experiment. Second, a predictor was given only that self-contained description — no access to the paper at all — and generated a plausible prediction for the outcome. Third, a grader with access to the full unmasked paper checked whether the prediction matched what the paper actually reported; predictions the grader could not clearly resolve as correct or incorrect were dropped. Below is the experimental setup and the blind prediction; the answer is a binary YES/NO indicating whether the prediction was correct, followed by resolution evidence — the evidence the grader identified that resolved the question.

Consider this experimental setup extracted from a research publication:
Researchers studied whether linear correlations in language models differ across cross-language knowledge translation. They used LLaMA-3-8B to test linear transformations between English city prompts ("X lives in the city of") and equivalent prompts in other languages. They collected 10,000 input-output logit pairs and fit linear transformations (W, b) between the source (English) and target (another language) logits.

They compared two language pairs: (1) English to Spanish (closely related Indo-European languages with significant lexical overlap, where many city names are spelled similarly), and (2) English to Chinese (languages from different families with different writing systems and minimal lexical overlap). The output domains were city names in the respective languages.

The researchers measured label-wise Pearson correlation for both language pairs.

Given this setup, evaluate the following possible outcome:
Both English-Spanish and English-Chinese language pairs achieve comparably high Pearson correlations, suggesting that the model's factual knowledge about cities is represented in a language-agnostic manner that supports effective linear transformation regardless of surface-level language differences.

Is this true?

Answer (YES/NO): NO